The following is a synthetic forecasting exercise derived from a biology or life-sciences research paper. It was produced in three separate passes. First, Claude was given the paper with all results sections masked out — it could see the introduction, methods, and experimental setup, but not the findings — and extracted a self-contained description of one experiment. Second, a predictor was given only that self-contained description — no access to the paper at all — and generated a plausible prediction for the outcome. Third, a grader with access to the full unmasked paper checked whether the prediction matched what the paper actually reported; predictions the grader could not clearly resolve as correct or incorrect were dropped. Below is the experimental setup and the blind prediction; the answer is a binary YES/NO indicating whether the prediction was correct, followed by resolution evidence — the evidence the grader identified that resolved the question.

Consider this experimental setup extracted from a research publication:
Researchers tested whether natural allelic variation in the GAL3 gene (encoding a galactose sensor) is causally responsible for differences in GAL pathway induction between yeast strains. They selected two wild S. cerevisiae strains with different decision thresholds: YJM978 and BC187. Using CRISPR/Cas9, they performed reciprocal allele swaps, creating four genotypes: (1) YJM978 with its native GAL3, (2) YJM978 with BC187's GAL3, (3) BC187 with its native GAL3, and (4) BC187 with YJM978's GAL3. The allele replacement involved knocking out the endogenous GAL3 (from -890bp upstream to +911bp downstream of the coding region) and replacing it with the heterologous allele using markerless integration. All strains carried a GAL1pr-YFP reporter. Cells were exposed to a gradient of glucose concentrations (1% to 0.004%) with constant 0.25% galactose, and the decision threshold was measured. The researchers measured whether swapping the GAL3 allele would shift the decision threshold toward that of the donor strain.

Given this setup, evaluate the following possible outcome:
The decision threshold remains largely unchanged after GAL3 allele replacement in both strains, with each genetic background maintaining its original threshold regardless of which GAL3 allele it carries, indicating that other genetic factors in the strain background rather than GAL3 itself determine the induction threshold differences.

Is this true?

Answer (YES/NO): NO